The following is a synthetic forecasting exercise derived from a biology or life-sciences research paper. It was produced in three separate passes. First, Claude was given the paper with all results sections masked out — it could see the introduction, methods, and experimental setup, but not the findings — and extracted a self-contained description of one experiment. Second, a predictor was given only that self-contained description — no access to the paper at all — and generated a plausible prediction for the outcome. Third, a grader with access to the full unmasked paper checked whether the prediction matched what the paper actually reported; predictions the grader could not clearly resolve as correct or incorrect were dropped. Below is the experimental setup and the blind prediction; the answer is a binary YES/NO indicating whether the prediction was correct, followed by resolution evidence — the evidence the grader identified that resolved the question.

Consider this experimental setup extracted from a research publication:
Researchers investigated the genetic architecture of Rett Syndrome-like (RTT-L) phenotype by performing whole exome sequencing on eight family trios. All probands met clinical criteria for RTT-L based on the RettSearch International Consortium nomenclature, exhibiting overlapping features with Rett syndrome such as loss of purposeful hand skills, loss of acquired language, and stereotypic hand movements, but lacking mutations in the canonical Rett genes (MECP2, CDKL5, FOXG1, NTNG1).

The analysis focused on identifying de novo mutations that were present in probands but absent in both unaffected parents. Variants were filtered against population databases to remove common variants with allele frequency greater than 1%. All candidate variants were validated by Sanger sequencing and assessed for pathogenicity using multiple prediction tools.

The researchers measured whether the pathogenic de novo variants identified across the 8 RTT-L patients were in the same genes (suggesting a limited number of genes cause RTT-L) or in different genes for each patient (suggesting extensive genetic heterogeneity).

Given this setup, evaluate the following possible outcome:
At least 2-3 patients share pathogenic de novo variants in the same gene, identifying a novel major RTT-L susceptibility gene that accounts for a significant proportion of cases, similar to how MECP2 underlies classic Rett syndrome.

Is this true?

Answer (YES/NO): NO